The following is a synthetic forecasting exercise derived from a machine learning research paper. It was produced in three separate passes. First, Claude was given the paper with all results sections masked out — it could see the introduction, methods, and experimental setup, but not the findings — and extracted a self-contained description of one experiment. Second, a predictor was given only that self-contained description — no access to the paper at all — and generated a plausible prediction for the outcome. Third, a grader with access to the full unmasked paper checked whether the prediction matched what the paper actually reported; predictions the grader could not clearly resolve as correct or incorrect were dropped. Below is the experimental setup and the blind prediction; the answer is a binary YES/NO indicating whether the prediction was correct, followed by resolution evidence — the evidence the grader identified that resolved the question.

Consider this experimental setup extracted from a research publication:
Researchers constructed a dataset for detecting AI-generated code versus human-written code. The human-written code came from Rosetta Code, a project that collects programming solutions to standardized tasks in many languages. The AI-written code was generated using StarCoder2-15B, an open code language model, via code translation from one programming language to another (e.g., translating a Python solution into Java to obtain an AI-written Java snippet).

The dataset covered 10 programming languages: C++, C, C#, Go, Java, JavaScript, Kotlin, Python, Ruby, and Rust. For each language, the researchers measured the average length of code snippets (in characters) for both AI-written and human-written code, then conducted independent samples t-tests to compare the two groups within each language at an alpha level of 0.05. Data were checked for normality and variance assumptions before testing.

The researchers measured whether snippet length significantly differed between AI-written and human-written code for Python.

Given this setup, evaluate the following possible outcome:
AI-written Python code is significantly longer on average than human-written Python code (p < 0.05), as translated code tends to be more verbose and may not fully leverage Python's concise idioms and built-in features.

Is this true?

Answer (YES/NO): NO